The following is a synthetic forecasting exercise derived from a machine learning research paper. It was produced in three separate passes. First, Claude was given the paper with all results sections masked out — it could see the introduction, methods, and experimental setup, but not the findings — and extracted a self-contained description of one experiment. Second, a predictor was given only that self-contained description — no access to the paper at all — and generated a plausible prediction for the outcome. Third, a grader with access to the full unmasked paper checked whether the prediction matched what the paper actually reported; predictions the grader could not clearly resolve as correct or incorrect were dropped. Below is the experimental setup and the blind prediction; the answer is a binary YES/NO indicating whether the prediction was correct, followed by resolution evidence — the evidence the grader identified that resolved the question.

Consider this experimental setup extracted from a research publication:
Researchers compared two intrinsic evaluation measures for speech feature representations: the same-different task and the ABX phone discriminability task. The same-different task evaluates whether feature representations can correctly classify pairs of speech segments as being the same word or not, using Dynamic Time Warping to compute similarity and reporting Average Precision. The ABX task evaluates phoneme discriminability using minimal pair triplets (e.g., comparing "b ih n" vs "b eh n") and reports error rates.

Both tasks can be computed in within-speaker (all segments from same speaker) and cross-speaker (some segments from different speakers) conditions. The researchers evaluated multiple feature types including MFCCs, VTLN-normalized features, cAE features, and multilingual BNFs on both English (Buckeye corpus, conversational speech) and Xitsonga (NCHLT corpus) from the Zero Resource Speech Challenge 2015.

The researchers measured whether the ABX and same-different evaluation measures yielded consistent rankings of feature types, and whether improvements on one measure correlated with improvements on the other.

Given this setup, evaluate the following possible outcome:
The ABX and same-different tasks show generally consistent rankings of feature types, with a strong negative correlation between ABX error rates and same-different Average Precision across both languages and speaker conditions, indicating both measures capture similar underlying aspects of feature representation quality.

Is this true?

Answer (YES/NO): YES